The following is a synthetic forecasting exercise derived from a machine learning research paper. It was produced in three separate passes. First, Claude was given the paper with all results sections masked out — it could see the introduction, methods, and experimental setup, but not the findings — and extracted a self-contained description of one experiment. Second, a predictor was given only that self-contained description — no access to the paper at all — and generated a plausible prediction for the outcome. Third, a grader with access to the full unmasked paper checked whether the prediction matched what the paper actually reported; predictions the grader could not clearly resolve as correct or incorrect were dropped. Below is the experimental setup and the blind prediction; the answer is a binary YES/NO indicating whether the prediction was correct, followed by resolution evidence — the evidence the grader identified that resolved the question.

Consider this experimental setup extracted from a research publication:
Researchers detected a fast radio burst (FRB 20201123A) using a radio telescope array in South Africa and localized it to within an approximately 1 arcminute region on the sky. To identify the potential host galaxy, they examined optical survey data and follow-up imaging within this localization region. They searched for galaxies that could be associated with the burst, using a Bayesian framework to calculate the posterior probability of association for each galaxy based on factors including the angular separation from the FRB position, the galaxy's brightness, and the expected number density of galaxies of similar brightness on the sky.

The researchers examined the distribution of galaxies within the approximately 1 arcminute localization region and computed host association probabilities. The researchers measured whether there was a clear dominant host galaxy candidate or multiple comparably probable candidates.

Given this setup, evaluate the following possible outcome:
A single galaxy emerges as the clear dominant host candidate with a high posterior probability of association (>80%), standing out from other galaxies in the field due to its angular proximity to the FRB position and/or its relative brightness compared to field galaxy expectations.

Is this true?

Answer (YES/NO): YES